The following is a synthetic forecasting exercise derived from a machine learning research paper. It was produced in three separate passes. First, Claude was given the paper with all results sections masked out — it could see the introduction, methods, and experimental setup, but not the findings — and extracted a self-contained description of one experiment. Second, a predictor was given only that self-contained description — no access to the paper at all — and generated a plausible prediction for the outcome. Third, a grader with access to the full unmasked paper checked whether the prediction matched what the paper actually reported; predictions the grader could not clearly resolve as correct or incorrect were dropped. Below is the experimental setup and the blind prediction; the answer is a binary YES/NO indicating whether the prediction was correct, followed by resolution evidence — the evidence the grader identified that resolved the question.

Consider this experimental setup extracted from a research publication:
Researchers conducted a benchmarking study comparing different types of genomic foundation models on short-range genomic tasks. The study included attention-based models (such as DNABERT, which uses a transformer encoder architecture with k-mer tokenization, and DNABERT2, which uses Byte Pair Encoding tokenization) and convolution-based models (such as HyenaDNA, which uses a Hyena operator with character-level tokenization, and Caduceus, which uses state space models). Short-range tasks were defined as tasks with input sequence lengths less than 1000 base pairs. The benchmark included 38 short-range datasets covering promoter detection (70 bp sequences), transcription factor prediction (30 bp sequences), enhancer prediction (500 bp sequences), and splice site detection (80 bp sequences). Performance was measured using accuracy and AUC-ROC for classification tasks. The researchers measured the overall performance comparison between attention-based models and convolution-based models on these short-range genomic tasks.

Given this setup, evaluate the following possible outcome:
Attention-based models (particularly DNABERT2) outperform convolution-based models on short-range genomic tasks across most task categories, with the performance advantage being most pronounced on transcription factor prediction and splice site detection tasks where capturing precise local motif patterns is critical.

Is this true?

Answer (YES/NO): NO